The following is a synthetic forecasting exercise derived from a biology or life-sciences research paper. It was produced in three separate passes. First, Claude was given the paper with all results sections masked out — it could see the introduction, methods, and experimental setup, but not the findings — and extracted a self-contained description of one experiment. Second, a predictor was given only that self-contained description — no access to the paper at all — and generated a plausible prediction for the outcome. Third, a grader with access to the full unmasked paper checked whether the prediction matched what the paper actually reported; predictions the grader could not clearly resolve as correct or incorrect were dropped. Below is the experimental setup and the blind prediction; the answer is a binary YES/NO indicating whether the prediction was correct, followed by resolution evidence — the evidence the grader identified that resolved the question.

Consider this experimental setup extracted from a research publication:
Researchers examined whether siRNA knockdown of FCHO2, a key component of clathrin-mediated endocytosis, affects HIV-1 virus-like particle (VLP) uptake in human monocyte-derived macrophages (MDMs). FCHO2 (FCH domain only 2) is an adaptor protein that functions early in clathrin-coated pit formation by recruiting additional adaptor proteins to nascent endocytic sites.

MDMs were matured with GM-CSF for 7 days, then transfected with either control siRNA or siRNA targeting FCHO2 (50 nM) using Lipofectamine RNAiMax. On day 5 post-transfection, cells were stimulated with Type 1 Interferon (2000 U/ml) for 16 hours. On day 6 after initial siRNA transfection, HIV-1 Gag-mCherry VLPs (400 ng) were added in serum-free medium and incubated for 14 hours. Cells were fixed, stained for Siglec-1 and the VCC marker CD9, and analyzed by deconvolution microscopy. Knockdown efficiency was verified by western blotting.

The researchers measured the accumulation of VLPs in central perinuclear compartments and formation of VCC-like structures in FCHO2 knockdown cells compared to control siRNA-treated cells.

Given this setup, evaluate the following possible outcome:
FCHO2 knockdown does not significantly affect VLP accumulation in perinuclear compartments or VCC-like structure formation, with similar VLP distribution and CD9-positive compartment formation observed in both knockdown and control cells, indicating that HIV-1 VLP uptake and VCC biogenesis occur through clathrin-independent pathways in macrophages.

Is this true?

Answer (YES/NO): YES